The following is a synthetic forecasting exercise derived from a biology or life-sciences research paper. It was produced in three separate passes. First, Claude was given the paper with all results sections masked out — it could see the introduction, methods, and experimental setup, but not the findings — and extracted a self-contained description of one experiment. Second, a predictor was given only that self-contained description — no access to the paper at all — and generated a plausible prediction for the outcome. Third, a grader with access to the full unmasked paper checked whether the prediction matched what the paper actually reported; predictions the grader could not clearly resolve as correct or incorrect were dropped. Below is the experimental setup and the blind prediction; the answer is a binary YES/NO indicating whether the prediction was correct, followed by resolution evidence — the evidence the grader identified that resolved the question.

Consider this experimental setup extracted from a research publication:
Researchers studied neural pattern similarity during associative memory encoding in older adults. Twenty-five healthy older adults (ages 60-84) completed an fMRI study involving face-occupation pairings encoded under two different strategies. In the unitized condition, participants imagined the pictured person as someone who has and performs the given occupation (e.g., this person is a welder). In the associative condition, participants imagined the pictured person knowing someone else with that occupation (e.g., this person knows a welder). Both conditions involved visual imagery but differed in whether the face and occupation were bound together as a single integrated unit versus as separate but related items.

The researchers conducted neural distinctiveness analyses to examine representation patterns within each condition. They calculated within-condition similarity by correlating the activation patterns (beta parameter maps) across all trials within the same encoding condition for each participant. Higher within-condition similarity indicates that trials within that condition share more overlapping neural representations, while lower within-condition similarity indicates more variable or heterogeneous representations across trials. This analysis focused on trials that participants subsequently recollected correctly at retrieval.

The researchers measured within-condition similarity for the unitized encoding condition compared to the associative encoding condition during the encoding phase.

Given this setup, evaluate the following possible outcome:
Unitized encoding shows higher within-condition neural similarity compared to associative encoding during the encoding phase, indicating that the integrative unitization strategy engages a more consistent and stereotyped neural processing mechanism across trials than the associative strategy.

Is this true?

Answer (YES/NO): YES